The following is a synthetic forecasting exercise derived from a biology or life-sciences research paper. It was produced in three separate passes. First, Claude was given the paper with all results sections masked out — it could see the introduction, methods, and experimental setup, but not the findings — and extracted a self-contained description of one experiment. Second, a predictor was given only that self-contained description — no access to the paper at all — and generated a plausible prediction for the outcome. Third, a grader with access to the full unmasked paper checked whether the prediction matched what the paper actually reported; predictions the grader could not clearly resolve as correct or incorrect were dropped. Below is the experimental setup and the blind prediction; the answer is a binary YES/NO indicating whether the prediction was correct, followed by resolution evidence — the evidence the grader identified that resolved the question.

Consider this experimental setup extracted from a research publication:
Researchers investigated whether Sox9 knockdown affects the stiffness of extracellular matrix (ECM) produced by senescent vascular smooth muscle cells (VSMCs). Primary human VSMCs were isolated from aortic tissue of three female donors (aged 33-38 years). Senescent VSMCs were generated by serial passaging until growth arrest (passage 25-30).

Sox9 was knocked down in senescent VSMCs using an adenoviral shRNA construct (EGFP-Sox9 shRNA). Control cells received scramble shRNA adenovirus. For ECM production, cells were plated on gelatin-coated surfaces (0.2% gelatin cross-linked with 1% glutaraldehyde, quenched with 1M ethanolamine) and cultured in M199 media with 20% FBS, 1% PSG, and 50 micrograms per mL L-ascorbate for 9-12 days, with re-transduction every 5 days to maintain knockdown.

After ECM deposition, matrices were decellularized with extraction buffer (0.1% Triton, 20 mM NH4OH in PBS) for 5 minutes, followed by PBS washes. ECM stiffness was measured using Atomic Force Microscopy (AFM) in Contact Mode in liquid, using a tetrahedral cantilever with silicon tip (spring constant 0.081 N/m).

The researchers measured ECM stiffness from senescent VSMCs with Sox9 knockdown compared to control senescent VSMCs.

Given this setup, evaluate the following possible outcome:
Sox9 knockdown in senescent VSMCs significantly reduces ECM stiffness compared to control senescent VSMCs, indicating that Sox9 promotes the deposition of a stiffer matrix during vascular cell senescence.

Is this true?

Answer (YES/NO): YES